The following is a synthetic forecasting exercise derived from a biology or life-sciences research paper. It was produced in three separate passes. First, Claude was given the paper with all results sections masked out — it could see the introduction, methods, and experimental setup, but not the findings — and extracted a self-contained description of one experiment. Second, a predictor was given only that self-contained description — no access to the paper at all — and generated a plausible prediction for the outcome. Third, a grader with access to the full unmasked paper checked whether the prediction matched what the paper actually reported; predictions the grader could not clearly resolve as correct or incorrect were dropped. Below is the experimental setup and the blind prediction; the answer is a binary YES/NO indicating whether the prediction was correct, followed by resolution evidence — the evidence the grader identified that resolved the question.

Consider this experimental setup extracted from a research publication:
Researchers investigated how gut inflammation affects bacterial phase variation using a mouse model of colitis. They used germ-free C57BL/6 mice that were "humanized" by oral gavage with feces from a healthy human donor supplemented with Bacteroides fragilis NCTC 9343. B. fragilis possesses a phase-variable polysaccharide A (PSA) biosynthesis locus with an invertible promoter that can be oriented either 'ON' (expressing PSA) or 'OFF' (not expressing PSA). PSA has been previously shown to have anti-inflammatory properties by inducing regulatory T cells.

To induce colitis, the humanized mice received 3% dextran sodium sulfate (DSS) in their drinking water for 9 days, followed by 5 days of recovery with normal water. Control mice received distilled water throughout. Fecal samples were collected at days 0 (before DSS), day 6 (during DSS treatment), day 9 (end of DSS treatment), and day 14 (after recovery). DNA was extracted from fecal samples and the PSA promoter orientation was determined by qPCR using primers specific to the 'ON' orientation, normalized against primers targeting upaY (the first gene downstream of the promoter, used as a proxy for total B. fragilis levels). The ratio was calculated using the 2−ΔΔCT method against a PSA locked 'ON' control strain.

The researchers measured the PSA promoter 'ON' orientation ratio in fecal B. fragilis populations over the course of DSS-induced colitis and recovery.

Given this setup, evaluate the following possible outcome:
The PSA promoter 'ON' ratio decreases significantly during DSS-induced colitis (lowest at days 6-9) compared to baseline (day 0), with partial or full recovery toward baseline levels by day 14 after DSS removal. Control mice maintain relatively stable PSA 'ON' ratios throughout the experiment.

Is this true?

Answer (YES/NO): YES